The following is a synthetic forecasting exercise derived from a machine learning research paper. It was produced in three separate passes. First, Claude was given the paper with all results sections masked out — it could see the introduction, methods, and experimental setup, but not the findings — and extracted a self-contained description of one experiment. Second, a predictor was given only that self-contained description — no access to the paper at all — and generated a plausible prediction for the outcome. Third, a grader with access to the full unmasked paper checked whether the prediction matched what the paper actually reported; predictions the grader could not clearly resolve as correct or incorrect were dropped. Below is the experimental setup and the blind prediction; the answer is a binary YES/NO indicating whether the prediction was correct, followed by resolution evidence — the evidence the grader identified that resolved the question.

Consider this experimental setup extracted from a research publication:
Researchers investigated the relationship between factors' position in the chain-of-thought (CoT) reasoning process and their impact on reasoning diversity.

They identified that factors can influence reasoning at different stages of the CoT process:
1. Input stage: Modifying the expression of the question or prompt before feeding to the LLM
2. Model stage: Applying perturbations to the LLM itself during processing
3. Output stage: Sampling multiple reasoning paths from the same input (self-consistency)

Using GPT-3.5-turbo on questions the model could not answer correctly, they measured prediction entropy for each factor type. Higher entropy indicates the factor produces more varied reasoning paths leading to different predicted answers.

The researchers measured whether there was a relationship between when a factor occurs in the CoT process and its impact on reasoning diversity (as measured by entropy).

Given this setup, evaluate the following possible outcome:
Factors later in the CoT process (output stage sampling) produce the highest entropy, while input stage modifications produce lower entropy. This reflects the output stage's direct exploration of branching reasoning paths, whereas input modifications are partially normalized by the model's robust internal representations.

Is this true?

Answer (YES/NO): NO